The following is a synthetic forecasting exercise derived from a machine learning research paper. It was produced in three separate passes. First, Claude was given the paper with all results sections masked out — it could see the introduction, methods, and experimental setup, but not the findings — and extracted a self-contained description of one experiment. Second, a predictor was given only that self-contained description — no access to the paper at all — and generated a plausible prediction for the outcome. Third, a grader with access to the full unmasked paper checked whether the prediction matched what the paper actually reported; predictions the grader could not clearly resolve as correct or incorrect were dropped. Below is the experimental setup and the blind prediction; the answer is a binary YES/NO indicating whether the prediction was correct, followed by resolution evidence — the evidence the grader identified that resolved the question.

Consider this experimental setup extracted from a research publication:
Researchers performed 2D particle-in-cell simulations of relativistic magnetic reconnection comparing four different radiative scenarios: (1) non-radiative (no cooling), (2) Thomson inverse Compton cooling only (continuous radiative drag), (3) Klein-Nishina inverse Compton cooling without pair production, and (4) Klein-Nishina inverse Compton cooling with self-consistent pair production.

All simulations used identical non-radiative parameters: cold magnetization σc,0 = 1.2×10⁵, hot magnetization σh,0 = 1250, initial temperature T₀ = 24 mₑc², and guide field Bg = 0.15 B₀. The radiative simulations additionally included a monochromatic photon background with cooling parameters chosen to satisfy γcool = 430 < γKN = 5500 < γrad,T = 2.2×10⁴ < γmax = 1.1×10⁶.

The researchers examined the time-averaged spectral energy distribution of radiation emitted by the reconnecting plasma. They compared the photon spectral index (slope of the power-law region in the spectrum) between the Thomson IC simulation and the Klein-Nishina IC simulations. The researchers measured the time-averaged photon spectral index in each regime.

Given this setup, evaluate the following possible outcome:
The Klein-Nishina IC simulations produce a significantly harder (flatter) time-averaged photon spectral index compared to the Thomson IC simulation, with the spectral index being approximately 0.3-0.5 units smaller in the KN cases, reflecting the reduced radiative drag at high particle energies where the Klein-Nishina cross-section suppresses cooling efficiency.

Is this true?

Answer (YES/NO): NO